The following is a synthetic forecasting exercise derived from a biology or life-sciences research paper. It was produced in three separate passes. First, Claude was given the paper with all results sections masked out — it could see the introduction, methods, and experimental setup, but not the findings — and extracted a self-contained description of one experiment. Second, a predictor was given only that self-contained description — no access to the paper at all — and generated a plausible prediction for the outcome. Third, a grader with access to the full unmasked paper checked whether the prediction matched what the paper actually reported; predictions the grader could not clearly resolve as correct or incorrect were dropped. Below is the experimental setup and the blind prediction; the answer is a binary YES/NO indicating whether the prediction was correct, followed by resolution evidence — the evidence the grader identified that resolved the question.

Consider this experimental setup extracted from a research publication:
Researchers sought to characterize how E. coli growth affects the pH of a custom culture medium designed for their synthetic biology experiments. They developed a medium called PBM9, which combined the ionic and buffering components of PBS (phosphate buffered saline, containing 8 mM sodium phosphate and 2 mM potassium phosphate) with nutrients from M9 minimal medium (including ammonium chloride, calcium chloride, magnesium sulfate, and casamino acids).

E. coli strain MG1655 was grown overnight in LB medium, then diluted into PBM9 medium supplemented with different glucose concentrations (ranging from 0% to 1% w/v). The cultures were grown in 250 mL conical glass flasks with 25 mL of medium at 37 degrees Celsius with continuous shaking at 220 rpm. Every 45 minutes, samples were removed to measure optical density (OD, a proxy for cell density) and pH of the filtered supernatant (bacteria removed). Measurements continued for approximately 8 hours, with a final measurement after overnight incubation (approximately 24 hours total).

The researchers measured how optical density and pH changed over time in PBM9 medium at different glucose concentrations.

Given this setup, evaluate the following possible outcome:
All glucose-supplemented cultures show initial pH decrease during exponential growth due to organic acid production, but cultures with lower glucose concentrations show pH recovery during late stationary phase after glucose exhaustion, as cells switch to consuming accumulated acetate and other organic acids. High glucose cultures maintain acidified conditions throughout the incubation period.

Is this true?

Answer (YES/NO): NO